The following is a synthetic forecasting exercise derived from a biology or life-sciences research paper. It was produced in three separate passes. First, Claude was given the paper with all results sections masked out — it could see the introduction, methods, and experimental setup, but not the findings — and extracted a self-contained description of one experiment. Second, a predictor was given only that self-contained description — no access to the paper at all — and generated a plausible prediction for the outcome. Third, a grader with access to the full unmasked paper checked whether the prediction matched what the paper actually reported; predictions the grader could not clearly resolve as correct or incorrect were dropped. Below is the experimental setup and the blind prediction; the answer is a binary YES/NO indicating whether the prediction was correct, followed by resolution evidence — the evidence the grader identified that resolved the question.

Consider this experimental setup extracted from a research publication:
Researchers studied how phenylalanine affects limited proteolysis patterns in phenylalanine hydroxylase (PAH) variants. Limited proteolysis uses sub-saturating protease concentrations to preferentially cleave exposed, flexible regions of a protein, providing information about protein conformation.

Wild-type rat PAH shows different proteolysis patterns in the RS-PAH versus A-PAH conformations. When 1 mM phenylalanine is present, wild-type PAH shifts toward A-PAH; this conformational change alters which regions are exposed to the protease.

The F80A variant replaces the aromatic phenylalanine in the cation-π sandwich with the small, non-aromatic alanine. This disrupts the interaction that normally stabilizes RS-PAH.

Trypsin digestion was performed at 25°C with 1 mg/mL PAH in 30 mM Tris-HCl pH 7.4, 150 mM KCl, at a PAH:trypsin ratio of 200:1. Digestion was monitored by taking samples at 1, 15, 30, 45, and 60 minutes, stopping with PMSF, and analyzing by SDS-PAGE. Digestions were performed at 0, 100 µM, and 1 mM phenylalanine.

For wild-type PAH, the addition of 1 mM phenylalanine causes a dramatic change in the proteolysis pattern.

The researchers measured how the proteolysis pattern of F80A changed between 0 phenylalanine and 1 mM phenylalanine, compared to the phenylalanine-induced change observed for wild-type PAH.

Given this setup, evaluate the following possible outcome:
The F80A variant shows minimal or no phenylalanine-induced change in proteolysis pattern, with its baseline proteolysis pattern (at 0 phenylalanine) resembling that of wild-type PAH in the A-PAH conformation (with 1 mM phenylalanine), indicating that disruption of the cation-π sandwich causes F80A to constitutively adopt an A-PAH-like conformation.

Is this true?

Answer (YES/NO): NO